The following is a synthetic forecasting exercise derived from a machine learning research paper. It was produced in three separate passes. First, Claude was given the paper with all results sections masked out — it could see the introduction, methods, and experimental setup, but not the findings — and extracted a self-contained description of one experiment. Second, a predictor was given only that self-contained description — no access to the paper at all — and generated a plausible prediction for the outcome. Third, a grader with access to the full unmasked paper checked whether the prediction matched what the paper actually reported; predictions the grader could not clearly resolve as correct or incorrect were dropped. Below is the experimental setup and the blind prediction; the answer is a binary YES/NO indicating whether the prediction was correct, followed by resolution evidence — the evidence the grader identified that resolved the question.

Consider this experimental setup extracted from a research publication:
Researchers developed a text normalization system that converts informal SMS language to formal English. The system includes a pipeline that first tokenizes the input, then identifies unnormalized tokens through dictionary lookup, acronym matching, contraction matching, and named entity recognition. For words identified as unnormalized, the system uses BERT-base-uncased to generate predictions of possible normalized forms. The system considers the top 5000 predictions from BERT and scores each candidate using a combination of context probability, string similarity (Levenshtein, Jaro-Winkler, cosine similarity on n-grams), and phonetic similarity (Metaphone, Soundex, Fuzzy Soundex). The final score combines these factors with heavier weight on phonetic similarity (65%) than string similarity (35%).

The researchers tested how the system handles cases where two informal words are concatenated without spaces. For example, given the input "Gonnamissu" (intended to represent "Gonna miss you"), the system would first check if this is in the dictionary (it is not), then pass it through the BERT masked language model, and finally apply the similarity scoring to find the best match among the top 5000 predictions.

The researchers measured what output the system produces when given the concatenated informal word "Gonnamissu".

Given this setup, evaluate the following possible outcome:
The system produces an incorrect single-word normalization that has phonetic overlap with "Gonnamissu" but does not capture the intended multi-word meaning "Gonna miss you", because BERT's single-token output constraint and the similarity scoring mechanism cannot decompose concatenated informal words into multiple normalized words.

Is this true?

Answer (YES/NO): YES